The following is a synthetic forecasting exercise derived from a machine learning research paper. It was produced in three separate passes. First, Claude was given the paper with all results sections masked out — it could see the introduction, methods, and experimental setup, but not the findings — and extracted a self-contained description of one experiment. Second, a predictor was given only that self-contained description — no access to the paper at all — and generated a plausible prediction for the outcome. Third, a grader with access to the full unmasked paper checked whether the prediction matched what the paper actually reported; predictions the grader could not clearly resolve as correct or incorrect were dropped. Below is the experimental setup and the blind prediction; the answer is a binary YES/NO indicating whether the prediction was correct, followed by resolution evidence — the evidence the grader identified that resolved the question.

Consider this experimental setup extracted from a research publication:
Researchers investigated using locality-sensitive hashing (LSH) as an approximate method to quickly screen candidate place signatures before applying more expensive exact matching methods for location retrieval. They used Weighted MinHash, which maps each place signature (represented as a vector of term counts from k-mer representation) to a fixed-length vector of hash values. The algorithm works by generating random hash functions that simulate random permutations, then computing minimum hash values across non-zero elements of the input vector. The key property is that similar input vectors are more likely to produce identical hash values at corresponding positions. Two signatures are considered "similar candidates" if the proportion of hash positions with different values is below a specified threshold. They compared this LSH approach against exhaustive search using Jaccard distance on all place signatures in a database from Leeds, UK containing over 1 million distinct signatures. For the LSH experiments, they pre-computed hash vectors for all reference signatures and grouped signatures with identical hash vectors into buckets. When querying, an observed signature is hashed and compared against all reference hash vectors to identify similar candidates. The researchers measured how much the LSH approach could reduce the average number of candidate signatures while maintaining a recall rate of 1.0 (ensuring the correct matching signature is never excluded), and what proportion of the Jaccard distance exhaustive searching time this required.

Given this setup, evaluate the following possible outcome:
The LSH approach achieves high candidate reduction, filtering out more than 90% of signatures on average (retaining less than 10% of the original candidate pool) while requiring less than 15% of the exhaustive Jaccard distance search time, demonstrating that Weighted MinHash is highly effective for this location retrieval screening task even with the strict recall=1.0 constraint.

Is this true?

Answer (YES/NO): NO